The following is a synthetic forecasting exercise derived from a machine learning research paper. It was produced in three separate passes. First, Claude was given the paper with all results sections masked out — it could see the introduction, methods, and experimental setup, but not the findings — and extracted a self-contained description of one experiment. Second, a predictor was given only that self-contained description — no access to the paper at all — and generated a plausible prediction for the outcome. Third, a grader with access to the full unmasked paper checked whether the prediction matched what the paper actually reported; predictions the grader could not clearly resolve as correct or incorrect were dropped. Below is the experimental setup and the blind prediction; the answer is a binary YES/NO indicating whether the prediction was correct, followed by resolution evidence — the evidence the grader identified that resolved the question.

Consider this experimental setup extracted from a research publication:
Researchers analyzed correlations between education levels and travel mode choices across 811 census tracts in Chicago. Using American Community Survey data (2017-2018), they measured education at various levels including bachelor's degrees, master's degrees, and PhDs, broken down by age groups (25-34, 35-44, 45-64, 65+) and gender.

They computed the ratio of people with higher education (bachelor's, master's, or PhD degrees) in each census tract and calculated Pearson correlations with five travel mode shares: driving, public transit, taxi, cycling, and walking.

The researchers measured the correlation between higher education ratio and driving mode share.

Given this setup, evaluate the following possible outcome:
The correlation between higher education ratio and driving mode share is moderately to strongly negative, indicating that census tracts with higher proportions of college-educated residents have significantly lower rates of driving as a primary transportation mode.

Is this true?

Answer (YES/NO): YES